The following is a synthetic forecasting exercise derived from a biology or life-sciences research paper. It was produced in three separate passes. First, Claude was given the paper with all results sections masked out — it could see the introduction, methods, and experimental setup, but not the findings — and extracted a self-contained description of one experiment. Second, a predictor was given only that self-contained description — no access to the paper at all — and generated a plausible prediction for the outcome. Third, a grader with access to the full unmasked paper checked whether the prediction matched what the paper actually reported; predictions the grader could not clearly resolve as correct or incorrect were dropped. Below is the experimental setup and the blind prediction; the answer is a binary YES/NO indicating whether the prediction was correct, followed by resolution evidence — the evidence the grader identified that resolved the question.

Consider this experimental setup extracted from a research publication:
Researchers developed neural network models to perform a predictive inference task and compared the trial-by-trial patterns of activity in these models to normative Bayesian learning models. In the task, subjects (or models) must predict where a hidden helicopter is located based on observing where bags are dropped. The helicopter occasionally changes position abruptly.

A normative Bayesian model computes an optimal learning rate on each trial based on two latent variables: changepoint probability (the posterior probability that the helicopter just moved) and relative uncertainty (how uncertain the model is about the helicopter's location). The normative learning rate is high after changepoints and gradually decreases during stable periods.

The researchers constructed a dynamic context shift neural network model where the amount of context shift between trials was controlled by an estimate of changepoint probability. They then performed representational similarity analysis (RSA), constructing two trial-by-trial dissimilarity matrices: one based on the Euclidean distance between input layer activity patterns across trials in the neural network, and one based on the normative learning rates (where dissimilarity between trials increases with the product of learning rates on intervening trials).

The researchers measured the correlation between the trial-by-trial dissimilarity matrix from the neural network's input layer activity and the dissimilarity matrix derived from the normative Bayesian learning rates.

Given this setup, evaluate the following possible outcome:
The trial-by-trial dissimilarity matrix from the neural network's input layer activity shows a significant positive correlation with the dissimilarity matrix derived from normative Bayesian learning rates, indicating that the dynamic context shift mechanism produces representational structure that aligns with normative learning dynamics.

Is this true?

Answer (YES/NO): YES